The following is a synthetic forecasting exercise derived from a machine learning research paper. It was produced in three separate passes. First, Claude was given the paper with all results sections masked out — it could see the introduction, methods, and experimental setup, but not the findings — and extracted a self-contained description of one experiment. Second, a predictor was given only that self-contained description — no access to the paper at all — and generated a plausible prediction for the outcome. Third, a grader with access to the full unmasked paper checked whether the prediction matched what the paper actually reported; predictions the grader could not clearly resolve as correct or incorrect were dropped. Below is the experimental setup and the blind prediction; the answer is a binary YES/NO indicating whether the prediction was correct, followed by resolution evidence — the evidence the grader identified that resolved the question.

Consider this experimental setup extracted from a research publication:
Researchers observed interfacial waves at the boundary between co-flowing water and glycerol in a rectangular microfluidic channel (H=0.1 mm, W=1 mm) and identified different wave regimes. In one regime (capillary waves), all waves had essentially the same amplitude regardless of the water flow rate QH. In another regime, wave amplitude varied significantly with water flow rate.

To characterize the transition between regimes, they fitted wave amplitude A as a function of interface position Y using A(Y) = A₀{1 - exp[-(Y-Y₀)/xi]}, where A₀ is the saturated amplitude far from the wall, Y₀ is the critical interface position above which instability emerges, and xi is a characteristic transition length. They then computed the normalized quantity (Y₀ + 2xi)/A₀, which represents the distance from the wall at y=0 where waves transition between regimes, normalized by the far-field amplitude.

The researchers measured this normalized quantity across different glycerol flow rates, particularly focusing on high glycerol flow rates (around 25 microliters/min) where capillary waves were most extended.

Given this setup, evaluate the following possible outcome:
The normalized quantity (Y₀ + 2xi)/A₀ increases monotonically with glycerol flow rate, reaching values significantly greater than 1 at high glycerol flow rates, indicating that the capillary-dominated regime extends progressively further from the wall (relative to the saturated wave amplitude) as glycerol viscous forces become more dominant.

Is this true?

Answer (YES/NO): NO